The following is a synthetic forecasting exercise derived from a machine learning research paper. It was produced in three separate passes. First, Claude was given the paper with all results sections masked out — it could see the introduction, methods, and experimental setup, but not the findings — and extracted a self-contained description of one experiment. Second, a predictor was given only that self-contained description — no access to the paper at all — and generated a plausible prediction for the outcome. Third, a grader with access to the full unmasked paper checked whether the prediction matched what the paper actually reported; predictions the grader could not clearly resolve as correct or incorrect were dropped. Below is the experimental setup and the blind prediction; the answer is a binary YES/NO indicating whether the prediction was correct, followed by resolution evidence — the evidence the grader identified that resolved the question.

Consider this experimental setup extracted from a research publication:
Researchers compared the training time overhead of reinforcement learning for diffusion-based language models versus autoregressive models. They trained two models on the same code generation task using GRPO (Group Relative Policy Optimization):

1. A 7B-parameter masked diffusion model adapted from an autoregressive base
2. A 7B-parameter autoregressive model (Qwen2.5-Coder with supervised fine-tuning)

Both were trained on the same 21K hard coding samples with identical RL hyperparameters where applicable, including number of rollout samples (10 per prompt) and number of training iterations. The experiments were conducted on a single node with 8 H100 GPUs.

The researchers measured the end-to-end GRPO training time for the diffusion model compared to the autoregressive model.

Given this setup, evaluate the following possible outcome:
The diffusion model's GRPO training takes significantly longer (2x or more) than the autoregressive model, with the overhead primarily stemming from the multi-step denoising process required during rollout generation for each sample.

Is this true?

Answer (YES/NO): YES